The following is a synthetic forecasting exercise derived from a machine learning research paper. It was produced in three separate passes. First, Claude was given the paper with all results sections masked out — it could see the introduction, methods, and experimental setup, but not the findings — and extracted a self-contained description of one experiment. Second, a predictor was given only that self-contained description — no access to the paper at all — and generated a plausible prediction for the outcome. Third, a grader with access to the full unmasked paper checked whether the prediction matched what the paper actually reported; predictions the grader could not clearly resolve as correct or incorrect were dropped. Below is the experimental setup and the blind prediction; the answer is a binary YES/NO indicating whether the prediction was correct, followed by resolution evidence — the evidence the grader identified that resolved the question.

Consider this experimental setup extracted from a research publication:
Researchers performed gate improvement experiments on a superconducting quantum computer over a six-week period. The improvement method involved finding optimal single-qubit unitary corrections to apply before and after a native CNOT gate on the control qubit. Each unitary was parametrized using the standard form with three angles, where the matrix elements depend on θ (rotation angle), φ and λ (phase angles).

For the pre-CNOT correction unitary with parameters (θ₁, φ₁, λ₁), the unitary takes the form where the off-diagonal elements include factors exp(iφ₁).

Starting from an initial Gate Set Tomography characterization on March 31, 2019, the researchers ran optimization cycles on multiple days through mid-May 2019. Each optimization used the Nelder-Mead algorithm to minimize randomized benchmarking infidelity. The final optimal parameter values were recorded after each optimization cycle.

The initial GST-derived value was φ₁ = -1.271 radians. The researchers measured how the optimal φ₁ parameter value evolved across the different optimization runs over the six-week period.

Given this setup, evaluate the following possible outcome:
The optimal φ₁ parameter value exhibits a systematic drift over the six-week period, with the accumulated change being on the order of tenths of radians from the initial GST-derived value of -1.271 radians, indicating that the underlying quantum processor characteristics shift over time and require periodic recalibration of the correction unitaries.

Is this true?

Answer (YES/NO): NO